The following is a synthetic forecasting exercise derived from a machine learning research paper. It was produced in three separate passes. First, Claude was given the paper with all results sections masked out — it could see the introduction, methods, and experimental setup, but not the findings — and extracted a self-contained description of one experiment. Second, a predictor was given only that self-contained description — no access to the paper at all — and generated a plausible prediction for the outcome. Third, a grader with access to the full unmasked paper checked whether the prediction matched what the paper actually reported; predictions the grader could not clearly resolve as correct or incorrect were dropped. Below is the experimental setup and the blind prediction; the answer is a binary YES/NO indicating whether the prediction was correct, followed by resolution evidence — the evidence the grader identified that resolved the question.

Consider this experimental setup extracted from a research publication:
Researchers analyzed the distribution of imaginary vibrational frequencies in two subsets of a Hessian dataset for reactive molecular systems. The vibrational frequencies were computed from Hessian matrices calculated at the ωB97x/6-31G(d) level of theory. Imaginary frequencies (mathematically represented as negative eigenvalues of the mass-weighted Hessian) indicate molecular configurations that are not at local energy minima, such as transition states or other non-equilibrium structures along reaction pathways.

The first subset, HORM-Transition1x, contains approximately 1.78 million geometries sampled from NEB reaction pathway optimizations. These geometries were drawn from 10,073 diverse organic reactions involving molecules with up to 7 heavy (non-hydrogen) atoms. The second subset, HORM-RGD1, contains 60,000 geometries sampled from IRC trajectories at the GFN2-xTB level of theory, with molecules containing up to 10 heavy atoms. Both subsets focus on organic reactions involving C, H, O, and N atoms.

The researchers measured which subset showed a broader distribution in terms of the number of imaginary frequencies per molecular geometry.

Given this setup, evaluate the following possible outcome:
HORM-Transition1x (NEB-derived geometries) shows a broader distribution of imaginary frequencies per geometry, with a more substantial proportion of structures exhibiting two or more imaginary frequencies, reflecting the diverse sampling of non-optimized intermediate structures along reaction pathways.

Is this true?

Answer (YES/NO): NO